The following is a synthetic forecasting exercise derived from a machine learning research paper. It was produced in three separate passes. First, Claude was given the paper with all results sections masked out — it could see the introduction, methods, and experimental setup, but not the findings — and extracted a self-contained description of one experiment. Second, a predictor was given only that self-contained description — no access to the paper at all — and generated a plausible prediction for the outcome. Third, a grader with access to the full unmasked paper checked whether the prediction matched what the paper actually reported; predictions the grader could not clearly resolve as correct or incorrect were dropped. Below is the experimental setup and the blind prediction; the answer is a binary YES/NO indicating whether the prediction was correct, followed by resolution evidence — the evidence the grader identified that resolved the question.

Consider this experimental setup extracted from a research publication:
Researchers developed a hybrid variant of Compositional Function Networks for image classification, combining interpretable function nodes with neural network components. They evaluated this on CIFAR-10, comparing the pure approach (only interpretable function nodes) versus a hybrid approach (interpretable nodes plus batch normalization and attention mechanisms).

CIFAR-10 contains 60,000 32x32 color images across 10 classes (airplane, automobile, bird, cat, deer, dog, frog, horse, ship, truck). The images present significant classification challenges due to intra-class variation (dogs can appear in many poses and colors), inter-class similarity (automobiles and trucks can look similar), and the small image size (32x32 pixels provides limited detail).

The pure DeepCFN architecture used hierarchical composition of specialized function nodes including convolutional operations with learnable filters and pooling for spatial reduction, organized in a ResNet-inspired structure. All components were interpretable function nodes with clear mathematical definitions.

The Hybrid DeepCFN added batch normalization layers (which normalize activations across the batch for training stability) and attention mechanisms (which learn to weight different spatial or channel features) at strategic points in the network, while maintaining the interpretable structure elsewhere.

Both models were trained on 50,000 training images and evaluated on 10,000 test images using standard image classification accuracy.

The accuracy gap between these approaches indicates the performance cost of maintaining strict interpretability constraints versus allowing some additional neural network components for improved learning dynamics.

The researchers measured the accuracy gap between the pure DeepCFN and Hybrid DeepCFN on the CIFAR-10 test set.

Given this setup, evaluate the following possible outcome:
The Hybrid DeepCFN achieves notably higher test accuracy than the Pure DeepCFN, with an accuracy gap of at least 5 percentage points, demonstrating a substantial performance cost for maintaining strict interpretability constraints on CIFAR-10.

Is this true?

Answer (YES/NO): NO